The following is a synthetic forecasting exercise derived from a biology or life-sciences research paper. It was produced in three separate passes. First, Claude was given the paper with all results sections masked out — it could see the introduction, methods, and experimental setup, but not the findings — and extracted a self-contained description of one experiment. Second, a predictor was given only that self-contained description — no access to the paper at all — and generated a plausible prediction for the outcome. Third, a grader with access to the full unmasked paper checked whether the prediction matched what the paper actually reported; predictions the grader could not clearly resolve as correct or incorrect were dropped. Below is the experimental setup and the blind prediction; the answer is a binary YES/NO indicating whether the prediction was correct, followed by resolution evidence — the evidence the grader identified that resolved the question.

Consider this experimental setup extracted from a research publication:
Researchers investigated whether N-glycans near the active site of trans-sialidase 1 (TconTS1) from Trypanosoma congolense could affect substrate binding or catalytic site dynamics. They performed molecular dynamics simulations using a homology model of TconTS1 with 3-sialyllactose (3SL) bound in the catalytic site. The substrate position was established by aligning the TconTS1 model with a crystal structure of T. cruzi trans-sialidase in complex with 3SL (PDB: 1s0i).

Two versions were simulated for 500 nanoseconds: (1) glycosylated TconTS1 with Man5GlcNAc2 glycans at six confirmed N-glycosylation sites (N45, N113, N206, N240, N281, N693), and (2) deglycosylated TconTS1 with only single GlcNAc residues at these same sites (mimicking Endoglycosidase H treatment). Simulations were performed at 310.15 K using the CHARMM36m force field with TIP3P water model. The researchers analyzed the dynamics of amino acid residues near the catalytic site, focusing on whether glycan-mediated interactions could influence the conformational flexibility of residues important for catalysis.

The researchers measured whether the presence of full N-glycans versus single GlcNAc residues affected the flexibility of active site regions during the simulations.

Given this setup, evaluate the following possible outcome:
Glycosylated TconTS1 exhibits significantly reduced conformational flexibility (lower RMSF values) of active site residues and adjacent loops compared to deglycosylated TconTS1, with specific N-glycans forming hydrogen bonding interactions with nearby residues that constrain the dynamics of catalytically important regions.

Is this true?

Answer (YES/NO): NO